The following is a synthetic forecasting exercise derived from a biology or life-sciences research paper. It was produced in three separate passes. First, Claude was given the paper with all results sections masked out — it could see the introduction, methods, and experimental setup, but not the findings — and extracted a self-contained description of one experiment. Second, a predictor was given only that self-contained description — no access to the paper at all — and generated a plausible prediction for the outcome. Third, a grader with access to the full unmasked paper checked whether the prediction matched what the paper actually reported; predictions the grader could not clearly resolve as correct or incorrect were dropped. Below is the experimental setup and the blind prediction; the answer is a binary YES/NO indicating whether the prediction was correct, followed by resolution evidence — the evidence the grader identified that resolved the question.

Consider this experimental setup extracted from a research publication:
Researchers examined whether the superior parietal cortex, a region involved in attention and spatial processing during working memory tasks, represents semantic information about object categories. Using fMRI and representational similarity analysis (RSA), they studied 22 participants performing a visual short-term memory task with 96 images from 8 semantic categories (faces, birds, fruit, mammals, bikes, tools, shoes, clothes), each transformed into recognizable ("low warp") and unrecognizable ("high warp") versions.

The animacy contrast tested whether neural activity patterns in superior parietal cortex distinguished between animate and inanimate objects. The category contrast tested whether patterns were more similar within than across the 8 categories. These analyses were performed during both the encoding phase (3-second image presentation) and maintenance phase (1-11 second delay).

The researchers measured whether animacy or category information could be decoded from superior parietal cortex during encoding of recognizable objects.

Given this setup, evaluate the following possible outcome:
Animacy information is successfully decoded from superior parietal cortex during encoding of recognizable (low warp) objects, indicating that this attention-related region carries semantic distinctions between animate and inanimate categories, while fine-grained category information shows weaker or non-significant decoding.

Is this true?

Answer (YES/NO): NO